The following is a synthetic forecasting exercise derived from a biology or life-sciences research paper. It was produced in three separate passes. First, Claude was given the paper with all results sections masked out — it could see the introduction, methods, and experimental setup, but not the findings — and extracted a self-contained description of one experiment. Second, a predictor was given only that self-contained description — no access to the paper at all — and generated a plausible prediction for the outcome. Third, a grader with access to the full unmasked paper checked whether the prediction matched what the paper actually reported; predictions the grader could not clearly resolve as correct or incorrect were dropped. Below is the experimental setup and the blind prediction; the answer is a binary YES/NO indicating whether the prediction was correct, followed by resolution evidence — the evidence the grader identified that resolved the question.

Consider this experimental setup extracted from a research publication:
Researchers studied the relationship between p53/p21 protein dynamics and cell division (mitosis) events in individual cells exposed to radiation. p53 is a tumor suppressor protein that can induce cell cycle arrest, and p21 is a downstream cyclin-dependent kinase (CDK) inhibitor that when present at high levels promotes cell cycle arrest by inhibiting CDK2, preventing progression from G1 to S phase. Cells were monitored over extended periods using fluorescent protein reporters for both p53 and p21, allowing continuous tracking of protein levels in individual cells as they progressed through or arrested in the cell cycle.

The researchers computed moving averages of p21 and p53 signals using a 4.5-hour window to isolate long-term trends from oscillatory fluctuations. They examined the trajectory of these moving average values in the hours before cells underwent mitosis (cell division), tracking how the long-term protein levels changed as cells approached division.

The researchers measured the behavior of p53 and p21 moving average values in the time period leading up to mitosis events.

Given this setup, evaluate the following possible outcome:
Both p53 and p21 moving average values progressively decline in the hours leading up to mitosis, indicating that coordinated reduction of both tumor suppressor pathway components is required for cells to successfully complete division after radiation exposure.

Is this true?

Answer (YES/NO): NO